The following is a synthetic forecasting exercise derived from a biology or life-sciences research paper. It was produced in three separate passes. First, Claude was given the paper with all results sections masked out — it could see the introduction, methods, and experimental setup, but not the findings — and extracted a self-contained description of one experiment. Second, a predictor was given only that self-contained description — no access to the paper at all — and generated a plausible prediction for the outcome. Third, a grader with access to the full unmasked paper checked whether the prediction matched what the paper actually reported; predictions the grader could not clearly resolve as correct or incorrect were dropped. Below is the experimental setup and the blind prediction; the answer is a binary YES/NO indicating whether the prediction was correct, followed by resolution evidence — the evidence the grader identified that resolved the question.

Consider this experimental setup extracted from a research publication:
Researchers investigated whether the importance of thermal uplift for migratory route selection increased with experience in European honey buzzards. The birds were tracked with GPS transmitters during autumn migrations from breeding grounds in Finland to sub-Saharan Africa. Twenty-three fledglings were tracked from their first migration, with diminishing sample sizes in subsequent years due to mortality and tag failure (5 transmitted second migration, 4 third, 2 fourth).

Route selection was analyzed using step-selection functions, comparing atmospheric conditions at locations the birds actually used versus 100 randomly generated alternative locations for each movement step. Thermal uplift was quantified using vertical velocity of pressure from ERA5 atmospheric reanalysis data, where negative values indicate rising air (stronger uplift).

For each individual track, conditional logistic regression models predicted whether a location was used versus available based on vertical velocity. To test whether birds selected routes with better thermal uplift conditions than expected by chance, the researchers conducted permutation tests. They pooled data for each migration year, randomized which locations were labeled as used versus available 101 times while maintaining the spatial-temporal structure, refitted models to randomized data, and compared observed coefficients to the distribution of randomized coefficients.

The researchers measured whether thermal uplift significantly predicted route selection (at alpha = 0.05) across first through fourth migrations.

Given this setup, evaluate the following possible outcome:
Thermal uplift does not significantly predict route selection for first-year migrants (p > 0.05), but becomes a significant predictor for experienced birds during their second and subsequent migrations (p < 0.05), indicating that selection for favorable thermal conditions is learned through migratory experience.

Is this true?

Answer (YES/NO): NO